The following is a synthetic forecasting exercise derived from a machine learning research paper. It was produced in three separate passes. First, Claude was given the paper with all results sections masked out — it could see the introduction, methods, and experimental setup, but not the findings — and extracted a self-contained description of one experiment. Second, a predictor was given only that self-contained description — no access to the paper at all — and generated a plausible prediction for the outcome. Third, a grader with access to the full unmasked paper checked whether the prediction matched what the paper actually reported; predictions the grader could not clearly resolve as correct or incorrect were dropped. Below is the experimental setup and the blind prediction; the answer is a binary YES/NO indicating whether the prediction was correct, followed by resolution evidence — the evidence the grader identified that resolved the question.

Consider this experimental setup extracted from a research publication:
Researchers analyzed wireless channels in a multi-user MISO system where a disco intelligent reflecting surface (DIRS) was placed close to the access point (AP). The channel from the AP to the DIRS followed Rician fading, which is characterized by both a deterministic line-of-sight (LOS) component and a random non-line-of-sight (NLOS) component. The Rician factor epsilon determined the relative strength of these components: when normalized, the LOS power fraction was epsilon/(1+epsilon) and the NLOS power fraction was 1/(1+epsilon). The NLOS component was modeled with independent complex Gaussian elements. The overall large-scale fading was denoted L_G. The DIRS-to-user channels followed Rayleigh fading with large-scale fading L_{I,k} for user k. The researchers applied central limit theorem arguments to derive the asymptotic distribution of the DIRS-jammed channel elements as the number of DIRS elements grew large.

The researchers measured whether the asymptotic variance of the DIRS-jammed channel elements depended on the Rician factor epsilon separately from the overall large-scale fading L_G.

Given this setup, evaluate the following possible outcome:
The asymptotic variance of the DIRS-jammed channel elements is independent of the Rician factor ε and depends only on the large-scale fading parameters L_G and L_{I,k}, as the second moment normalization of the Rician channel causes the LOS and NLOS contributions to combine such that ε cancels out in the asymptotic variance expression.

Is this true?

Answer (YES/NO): YES